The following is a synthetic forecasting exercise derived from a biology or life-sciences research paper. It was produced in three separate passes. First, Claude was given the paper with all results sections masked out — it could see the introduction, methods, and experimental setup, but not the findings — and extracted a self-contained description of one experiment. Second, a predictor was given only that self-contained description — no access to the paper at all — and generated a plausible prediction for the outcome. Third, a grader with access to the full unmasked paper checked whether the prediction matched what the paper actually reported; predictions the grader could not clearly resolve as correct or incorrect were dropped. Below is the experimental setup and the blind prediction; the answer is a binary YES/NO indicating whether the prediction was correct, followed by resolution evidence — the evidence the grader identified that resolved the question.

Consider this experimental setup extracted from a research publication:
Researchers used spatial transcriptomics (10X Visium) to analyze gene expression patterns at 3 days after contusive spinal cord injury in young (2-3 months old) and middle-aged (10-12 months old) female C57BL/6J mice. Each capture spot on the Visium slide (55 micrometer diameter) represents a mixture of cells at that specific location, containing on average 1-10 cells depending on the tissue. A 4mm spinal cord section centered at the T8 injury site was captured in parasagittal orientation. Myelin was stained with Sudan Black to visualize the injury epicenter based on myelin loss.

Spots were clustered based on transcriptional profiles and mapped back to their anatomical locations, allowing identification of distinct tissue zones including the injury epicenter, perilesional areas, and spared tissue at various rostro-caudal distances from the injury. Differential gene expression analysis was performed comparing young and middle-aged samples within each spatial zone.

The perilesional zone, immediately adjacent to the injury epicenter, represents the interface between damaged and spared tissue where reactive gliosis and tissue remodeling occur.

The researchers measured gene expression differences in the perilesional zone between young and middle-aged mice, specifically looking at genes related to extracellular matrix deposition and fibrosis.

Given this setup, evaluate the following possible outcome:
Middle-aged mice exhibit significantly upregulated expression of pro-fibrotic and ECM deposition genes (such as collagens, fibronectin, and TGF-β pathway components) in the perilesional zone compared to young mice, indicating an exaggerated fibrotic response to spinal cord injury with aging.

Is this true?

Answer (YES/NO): NO